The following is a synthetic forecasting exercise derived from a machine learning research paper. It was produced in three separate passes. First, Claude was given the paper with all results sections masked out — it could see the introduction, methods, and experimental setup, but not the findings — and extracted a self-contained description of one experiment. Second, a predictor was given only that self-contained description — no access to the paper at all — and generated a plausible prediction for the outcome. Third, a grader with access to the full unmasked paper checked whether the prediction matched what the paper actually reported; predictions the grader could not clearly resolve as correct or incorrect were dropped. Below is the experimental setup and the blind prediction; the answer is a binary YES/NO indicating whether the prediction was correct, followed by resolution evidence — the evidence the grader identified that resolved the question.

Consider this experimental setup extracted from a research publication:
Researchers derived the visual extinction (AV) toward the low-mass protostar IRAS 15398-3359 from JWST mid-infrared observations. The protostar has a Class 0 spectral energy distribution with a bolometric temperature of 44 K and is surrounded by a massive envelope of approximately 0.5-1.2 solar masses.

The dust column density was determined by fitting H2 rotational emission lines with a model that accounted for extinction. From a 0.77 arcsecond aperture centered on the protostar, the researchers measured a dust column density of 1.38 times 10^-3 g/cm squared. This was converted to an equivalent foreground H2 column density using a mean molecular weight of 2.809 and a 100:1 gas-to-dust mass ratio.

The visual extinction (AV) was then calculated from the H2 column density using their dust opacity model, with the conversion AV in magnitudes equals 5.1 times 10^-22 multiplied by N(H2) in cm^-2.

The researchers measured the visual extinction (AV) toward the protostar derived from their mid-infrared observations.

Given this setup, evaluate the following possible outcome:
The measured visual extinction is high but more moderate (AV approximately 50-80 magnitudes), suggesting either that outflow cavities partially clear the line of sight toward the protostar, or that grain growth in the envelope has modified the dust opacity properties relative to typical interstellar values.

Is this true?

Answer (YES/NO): NO